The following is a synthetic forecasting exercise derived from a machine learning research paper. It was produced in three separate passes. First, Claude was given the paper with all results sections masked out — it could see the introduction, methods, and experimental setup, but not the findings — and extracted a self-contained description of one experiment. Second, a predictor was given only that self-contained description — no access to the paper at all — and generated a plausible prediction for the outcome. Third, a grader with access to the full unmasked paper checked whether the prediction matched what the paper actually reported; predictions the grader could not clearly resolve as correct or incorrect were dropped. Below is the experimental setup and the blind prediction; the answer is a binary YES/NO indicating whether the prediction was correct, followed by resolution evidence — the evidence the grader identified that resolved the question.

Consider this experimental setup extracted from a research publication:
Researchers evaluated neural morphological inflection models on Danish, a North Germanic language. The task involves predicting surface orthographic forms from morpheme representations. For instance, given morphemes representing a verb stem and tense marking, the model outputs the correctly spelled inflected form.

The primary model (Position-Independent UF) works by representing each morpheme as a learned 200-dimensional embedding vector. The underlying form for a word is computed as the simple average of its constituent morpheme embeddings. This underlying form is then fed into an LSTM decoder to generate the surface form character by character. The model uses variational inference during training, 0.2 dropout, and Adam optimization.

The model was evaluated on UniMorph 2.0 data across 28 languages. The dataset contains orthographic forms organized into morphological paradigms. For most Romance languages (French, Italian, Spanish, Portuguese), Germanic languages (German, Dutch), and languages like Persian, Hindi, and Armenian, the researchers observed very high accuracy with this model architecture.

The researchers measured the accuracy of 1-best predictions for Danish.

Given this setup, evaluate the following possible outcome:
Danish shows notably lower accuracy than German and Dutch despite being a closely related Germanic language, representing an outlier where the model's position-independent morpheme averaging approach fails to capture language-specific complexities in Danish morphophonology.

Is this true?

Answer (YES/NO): YES